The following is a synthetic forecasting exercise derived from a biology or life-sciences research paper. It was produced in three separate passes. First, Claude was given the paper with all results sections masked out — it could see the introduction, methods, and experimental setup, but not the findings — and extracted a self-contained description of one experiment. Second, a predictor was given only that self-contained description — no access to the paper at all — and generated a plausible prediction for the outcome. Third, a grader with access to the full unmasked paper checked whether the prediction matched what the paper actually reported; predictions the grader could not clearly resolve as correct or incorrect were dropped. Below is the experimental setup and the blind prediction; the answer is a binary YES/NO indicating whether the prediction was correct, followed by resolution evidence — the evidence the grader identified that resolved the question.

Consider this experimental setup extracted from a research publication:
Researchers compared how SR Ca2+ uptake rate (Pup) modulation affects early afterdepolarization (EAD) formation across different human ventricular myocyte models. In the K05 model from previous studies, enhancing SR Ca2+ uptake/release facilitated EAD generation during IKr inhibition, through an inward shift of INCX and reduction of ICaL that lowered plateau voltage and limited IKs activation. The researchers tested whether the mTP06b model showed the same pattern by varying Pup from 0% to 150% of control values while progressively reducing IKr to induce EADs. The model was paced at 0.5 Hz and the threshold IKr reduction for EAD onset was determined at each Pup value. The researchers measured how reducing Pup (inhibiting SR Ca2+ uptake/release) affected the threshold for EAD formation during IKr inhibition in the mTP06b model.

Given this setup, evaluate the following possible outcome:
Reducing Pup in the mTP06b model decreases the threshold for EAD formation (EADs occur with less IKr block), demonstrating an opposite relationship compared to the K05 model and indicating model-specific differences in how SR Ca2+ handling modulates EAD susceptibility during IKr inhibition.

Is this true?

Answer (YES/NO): YES